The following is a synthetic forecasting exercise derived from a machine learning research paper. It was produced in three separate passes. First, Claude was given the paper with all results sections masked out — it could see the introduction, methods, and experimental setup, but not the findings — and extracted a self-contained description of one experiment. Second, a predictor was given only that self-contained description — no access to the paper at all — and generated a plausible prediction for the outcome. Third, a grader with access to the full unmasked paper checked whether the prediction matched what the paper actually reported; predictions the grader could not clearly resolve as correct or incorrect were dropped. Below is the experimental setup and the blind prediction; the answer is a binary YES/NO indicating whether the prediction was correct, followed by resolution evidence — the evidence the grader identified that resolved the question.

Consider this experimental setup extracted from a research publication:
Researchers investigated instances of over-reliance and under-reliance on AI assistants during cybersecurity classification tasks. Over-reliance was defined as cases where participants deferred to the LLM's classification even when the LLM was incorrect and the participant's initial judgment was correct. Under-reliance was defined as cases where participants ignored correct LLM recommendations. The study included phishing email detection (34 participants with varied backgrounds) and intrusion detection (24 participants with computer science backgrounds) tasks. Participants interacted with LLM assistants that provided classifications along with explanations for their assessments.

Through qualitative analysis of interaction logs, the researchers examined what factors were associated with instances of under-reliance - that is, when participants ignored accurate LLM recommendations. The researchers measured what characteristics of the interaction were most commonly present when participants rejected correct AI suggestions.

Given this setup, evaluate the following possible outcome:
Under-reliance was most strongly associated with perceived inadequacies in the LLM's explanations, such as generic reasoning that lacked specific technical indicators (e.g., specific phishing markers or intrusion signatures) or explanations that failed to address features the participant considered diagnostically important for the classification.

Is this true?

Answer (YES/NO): NO